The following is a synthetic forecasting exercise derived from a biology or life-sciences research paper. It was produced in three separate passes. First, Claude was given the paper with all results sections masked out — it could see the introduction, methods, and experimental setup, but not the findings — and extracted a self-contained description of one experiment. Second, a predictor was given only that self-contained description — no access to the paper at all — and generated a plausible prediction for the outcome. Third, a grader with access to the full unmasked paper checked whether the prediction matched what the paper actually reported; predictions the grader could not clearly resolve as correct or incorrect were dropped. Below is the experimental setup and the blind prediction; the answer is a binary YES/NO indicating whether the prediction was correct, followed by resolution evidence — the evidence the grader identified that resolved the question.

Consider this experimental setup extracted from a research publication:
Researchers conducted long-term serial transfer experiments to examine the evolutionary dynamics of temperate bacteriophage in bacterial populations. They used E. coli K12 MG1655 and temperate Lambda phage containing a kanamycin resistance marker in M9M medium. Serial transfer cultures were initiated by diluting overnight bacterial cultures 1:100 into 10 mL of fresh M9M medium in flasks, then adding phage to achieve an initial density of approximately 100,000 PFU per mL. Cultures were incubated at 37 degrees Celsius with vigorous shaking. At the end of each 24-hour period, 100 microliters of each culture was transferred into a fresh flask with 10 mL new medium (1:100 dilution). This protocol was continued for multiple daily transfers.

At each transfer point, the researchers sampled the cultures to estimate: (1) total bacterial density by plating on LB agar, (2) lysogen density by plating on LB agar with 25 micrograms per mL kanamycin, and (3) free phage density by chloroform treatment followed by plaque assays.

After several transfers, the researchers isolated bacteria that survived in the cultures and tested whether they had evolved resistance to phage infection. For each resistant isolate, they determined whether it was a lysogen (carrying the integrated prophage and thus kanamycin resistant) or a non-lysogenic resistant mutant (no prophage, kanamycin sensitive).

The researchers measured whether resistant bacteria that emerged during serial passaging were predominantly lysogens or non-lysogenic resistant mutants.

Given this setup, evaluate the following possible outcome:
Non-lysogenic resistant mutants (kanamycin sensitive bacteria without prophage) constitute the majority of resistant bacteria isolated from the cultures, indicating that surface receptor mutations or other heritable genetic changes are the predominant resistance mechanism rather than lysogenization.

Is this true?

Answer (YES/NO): YES